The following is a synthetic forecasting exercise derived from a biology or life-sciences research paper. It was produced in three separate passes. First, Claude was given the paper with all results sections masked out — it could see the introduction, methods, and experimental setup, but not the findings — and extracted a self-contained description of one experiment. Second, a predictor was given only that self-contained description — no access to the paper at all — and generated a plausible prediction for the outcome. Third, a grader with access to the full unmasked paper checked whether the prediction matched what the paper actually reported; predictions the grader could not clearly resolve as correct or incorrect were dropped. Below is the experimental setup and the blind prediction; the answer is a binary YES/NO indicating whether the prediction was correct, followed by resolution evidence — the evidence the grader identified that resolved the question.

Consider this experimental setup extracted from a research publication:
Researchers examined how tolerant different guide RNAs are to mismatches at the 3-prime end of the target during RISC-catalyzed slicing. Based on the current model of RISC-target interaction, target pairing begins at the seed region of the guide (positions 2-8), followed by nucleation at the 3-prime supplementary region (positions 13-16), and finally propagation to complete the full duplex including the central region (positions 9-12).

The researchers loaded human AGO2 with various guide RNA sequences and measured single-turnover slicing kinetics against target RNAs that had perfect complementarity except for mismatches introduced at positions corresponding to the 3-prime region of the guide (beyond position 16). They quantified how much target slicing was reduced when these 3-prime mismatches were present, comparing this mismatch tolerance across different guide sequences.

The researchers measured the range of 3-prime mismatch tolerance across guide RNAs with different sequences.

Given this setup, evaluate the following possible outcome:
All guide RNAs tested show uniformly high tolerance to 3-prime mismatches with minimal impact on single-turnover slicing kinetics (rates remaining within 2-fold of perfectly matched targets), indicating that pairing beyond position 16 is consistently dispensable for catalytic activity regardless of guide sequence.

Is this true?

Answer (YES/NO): NO